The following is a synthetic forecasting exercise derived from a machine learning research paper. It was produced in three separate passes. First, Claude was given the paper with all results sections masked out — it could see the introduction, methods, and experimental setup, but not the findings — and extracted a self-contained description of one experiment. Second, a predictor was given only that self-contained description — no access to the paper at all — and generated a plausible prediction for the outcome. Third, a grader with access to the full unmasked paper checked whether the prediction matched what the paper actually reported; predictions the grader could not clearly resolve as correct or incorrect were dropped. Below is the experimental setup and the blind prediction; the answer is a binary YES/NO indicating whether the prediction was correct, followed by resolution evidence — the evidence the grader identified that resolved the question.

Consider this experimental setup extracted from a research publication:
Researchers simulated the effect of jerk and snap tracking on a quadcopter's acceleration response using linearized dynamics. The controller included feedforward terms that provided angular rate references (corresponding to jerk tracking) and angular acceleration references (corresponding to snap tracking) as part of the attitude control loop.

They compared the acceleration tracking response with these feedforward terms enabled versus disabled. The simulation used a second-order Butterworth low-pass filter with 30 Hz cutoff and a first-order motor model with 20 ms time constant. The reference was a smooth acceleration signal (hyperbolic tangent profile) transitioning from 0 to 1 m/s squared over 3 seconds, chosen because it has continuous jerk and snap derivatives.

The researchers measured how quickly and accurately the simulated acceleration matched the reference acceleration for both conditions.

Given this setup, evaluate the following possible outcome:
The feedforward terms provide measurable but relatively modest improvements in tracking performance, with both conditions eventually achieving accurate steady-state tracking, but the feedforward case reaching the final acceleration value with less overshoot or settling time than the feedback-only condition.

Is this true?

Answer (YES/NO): NO